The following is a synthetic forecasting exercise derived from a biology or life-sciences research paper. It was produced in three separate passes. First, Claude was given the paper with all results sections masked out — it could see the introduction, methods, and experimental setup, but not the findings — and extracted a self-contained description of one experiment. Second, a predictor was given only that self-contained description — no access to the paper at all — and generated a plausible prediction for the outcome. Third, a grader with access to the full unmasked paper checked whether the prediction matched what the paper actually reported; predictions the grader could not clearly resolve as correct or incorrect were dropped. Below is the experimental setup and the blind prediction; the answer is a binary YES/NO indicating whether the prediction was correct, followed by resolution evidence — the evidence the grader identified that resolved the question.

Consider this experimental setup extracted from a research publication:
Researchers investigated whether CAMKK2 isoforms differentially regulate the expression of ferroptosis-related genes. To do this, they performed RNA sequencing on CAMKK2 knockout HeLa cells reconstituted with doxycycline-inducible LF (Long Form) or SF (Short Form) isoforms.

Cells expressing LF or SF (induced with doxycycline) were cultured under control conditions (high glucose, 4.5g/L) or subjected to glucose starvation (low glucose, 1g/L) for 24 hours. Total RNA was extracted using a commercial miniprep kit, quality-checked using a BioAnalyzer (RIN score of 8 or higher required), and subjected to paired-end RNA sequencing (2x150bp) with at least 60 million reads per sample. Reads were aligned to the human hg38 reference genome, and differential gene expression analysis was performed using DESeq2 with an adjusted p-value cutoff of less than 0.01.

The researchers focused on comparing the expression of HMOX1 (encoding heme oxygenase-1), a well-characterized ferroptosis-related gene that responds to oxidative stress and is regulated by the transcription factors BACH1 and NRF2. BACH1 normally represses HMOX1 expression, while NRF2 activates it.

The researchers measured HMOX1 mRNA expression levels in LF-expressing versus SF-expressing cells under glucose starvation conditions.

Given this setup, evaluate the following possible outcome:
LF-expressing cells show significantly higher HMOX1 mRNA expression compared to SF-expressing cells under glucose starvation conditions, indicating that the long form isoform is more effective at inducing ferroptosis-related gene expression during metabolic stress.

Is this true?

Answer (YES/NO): YES